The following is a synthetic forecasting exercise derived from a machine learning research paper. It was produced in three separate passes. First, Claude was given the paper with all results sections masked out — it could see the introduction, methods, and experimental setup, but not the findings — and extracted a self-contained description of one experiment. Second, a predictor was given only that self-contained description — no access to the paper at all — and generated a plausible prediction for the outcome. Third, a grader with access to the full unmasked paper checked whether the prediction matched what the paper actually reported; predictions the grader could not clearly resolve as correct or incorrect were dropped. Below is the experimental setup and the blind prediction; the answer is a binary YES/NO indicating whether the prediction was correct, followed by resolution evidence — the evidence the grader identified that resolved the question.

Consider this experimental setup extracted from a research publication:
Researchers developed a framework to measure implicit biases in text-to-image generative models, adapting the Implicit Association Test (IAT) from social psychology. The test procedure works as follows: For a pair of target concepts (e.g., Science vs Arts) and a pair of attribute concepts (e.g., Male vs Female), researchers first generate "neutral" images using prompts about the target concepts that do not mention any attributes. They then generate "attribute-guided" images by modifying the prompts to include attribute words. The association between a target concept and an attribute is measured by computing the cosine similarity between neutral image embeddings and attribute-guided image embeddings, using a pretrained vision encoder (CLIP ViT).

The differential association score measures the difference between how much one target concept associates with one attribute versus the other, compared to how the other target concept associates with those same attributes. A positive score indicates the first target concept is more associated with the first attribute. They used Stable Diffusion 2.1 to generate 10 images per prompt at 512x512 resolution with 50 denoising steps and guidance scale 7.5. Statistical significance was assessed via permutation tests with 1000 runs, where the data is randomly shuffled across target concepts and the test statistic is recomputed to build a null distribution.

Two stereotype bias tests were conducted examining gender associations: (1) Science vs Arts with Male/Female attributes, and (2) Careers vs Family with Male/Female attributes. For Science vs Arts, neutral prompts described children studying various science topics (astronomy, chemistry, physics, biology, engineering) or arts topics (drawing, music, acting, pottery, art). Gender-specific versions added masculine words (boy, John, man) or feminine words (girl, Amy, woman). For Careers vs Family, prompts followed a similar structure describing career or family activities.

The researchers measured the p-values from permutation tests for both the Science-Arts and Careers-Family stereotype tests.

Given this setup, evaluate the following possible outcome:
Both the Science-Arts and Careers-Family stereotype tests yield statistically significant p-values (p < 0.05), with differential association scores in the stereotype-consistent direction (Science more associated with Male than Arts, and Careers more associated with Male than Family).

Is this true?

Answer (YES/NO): NO